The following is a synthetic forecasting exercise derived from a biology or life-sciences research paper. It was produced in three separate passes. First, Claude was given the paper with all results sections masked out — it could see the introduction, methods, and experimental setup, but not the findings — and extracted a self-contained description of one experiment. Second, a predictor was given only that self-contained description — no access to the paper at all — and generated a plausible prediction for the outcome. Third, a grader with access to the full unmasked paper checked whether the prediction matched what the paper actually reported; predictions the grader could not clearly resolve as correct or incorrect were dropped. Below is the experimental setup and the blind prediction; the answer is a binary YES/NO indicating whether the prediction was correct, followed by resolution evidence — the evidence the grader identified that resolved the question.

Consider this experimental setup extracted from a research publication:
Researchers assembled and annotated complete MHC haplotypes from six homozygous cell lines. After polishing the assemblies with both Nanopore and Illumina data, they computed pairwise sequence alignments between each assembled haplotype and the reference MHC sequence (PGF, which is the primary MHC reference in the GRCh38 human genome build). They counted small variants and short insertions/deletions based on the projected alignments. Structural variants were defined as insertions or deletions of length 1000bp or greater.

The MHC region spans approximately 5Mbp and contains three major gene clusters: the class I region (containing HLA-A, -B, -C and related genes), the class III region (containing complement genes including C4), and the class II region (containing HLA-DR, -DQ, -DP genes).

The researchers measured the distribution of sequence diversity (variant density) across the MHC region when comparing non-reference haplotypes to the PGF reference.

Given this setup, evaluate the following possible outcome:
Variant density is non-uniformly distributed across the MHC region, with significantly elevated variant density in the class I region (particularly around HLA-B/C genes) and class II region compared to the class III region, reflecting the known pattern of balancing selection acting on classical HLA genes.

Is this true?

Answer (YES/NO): YES